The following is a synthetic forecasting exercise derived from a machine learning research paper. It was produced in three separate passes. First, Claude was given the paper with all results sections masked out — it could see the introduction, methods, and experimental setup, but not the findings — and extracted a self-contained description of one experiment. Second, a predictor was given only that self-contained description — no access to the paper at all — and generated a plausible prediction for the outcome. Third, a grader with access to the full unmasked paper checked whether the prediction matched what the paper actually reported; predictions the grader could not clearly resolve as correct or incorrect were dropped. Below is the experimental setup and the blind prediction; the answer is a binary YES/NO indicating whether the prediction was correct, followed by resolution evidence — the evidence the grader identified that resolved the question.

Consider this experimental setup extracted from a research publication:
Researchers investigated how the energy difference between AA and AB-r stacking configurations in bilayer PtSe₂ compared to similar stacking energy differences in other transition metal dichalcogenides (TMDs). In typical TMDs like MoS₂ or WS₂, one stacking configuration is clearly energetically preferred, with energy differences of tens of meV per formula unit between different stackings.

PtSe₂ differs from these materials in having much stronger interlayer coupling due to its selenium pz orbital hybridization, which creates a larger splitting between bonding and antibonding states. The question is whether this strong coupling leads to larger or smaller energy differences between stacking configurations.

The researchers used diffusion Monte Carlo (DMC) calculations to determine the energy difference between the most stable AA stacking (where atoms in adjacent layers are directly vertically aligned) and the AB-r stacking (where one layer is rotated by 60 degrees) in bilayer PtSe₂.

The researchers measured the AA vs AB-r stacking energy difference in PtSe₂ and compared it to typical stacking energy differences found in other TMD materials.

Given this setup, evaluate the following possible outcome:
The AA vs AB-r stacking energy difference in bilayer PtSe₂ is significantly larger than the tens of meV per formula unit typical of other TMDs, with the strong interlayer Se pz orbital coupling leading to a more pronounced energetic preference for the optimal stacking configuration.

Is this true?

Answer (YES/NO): NO